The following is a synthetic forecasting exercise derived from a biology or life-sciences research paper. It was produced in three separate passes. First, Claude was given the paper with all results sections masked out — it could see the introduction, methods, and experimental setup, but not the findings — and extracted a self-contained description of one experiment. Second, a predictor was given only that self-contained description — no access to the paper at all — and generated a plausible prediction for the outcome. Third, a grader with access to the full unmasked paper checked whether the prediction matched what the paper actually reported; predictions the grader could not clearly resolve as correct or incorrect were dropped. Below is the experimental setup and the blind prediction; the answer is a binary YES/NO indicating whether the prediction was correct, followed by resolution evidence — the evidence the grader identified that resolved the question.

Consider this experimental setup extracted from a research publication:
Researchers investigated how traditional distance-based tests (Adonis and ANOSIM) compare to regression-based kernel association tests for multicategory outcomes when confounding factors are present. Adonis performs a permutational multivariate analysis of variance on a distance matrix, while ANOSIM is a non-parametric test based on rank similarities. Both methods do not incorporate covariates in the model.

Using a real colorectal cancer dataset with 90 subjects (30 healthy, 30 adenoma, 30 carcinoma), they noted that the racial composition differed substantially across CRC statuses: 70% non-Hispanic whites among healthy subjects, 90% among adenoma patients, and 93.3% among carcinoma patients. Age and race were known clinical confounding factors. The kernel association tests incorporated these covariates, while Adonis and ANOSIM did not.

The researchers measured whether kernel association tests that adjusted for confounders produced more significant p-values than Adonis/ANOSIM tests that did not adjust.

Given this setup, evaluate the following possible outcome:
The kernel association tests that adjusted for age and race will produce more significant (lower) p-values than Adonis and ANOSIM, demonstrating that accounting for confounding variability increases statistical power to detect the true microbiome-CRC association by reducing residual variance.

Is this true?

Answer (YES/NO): YES